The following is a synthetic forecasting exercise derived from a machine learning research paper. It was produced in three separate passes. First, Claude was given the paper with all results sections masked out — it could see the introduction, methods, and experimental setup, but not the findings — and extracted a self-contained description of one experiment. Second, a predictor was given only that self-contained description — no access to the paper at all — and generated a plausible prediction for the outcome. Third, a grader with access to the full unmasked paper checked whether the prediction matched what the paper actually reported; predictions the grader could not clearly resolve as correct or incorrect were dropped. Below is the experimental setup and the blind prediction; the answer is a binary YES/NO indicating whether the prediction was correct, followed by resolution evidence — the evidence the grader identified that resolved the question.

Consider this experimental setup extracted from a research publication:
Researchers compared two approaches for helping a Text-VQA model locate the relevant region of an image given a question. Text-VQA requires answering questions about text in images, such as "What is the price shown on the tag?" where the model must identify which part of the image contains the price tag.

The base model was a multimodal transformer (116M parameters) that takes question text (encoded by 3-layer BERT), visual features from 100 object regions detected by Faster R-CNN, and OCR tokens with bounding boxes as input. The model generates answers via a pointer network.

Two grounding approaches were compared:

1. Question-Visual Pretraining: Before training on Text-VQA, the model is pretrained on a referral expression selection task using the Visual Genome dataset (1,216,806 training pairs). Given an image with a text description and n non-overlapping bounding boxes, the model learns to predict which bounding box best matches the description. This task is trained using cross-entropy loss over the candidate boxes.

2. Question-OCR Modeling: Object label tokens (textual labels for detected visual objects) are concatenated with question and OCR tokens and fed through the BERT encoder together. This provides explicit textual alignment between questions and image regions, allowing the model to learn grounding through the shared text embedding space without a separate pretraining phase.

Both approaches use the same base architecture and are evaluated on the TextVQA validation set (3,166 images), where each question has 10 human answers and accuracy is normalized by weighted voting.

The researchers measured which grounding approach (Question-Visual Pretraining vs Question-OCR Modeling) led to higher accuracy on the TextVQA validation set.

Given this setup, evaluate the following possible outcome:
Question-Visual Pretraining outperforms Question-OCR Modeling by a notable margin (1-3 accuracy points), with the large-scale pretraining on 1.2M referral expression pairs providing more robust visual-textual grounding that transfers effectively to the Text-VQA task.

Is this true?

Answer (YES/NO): NO